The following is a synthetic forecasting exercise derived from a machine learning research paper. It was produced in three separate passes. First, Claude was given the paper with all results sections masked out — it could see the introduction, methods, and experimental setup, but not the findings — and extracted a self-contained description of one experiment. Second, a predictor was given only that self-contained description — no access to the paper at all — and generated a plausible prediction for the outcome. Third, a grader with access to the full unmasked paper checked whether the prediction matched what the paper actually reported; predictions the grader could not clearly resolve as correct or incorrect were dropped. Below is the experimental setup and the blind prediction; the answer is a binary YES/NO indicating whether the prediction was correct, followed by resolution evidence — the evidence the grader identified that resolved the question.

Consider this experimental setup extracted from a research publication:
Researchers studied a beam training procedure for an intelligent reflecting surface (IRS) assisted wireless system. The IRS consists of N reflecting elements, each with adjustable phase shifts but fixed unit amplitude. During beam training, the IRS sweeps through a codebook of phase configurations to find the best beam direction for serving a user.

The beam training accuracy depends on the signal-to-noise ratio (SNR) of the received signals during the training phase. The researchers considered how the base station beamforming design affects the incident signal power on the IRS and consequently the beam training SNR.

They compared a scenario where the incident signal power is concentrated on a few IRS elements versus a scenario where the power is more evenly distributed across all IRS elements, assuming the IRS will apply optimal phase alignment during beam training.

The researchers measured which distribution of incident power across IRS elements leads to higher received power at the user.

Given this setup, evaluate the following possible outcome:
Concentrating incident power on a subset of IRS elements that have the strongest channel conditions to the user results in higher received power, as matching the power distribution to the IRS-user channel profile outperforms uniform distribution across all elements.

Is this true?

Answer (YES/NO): NO